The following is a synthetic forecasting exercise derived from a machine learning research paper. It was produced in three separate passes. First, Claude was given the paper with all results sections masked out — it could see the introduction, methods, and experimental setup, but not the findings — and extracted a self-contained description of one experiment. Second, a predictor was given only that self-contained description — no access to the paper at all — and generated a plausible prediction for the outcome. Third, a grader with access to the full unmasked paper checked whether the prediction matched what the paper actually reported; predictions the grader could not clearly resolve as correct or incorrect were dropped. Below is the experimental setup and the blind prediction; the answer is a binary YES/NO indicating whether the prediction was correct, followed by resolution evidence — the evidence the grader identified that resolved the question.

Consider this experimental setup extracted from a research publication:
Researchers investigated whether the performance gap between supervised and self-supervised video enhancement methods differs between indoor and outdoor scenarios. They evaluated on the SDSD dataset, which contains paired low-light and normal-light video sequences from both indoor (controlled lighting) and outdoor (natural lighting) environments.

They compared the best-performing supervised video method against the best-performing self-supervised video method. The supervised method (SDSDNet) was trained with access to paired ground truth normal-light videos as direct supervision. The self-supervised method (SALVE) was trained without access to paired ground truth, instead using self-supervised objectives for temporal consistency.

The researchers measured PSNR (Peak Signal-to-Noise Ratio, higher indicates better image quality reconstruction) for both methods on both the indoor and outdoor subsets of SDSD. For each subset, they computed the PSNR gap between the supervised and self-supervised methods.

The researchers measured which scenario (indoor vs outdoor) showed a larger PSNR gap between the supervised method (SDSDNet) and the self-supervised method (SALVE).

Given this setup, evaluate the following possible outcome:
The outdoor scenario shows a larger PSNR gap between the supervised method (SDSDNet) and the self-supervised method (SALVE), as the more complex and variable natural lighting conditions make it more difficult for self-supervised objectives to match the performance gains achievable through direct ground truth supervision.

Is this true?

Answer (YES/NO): NO